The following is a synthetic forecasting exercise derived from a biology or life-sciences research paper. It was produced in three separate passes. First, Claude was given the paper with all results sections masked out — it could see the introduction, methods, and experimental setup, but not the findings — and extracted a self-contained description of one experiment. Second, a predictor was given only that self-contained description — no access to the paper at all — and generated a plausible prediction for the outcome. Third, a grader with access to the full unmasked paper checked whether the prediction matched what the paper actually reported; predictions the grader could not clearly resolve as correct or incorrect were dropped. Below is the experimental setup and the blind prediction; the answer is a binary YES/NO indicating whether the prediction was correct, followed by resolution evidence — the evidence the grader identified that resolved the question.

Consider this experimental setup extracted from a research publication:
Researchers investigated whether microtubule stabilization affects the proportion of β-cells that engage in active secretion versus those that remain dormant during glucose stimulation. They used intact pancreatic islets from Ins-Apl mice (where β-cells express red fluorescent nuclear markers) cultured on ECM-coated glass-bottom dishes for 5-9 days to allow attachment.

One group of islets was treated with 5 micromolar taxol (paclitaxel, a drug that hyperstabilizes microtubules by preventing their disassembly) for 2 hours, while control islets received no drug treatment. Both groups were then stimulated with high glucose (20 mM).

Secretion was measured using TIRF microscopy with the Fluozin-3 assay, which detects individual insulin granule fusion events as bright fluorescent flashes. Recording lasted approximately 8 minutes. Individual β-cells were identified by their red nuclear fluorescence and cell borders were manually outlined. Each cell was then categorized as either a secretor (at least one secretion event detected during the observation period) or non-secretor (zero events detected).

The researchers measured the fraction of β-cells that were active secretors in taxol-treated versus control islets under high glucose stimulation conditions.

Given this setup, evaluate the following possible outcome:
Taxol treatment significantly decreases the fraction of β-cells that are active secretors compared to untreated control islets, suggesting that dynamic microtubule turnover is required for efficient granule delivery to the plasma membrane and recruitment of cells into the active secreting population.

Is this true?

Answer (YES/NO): YES